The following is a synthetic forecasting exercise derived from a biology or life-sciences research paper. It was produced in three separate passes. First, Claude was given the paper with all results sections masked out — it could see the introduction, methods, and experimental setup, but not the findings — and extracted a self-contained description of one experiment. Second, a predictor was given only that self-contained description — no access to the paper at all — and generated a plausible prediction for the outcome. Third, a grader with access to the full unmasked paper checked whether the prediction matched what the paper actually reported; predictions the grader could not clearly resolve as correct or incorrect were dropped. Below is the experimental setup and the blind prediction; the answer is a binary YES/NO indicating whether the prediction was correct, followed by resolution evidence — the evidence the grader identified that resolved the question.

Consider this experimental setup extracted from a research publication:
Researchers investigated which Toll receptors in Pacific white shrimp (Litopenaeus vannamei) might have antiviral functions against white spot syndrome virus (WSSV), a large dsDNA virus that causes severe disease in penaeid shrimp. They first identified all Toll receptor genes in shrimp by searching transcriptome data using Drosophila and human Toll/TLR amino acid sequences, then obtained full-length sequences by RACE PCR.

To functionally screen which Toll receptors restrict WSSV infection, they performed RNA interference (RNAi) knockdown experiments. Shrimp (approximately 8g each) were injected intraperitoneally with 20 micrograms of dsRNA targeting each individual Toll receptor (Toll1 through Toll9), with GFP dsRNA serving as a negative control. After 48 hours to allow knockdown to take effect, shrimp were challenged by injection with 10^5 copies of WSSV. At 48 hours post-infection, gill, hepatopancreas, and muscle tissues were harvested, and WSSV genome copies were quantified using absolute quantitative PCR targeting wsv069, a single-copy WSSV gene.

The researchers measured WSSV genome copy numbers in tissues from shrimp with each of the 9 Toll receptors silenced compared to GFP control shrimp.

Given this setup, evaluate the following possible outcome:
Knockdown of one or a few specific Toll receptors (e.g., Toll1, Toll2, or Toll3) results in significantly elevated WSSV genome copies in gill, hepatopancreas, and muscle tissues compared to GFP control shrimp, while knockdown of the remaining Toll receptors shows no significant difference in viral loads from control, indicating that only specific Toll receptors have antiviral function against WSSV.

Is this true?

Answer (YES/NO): NO